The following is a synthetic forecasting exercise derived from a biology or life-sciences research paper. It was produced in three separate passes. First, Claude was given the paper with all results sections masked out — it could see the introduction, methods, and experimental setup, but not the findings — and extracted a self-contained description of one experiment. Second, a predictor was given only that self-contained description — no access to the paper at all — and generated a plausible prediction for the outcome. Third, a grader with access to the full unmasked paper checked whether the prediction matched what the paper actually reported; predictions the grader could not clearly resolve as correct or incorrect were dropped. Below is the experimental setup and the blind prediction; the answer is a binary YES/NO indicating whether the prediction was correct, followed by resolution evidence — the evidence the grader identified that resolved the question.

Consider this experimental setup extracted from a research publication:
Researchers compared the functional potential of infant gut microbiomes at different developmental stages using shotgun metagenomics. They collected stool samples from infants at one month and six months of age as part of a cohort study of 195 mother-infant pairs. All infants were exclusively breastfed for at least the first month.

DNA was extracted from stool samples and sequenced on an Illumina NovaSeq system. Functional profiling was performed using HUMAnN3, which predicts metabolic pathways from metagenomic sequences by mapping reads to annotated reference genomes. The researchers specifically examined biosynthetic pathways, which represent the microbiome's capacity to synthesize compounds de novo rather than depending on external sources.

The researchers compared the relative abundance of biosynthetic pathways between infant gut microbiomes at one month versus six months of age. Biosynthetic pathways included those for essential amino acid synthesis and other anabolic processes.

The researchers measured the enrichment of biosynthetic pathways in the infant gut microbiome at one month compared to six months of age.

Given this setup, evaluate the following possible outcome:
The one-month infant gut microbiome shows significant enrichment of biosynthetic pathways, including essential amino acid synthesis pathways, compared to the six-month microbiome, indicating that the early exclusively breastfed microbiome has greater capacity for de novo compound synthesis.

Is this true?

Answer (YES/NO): YES